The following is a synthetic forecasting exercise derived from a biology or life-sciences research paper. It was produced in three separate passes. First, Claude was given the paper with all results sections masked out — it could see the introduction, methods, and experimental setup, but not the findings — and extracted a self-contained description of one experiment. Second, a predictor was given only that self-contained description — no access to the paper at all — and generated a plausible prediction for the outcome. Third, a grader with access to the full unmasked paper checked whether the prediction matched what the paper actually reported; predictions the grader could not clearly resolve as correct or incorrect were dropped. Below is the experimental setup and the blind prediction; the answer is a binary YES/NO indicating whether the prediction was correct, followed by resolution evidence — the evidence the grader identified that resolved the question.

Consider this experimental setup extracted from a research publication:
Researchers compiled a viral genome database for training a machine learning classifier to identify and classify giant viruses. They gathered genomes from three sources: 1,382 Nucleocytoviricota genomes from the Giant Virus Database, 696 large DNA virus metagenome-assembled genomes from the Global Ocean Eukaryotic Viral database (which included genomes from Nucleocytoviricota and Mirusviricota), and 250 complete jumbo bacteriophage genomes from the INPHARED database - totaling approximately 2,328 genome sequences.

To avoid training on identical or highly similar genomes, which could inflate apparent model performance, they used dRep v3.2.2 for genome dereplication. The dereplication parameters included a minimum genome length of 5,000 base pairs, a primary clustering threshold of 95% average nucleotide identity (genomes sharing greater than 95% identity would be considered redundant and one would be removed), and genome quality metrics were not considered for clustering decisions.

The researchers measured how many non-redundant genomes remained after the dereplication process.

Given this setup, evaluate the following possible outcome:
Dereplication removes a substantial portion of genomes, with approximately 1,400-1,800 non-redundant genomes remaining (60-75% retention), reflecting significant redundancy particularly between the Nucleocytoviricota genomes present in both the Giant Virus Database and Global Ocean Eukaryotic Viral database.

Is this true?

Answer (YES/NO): NO